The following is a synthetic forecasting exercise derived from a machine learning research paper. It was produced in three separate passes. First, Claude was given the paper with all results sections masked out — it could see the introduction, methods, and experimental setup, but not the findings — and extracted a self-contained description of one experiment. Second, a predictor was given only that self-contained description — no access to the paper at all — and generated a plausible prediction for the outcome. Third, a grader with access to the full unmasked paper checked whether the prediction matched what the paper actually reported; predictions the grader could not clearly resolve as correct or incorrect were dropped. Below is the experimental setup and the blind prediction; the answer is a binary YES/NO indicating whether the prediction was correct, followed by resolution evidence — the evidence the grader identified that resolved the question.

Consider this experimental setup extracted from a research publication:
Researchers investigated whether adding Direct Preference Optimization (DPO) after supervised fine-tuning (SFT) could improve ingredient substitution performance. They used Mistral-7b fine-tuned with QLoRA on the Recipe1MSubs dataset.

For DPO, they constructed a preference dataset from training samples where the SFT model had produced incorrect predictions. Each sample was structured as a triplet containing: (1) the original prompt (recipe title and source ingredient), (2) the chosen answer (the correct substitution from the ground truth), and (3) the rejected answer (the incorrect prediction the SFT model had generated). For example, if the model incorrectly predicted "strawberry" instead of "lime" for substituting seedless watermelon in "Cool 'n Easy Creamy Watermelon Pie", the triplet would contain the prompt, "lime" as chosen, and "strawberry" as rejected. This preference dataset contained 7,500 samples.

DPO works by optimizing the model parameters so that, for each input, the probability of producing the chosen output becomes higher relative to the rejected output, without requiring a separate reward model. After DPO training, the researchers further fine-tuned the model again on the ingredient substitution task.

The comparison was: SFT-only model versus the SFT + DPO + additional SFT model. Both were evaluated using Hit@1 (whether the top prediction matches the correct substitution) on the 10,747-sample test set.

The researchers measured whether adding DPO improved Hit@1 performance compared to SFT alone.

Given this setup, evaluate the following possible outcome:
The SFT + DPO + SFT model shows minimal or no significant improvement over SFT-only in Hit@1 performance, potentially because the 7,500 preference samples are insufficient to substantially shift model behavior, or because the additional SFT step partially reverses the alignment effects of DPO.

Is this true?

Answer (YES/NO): YES